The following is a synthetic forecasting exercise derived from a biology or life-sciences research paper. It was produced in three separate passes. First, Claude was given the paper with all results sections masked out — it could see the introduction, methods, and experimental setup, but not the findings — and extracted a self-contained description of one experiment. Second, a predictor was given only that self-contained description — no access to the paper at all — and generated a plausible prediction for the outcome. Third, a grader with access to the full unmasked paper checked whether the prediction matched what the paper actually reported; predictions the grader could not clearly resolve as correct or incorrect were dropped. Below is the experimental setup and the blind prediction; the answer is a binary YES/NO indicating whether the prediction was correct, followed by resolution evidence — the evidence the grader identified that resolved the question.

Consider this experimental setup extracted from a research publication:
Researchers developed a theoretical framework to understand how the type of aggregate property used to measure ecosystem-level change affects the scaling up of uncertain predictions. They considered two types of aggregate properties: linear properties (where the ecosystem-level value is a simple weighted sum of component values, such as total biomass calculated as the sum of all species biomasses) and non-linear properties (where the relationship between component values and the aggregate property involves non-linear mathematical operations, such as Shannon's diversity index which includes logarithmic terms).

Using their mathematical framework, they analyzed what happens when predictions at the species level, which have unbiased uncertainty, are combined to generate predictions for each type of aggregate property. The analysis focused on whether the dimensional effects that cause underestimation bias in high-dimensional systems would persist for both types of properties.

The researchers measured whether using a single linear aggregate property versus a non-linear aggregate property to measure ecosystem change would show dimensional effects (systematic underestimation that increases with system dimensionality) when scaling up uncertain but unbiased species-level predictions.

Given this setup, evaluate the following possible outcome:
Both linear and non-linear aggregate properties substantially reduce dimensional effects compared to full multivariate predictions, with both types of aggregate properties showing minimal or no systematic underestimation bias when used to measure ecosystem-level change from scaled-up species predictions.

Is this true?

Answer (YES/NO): NO